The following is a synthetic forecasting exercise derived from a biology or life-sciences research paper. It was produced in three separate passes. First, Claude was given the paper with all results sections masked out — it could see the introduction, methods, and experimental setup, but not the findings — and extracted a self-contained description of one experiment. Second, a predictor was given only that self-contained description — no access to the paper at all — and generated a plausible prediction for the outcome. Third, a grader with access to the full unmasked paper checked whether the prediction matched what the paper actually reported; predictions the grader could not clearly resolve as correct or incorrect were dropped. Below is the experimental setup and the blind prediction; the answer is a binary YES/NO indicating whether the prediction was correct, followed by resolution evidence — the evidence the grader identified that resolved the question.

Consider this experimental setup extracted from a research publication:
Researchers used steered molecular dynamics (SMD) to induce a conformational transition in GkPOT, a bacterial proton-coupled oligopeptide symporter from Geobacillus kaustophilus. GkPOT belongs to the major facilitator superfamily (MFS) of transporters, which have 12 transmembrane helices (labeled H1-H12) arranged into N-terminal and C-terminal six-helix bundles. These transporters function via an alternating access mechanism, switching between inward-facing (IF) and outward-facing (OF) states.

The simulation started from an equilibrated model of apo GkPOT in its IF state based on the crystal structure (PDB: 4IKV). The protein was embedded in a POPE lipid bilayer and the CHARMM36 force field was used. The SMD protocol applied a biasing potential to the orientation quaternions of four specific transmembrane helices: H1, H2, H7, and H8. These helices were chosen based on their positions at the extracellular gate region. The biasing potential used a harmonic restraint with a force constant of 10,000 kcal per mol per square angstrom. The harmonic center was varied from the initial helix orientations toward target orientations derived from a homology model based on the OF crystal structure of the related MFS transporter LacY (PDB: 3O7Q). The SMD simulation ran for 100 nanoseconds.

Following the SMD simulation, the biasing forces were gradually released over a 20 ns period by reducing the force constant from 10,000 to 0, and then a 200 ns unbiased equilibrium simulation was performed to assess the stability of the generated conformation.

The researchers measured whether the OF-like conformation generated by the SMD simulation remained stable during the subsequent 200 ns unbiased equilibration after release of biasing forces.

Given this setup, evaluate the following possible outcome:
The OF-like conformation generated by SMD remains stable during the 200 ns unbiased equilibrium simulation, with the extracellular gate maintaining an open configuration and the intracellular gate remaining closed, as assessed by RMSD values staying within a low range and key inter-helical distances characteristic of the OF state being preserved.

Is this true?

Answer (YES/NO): YES